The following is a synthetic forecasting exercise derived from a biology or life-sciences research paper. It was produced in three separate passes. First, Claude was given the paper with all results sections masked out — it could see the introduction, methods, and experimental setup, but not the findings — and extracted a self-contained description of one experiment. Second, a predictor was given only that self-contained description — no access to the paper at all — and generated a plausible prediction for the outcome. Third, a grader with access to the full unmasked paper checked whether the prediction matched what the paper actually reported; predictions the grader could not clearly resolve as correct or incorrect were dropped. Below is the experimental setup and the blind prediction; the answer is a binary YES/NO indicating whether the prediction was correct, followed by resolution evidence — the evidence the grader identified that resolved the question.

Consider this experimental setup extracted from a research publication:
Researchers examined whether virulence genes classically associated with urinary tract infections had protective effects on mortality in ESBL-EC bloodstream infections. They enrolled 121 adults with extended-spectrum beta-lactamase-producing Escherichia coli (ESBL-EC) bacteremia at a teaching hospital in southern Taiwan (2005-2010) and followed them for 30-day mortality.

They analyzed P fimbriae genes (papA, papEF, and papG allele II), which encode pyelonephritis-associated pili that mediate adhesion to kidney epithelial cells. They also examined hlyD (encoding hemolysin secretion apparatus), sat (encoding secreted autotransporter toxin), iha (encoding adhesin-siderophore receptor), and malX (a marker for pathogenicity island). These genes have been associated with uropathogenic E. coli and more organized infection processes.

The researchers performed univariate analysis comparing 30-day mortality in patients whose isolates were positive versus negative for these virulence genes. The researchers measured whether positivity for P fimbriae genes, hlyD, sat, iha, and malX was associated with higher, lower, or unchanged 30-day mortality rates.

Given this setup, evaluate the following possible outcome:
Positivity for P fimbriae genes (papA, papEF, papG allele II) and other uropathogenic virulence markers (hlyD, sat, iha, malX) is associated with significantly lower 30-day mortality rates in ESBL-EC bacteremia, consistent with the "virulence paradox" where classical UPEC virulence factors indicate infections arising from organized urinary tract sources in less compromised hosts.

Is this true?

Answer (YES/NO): NO